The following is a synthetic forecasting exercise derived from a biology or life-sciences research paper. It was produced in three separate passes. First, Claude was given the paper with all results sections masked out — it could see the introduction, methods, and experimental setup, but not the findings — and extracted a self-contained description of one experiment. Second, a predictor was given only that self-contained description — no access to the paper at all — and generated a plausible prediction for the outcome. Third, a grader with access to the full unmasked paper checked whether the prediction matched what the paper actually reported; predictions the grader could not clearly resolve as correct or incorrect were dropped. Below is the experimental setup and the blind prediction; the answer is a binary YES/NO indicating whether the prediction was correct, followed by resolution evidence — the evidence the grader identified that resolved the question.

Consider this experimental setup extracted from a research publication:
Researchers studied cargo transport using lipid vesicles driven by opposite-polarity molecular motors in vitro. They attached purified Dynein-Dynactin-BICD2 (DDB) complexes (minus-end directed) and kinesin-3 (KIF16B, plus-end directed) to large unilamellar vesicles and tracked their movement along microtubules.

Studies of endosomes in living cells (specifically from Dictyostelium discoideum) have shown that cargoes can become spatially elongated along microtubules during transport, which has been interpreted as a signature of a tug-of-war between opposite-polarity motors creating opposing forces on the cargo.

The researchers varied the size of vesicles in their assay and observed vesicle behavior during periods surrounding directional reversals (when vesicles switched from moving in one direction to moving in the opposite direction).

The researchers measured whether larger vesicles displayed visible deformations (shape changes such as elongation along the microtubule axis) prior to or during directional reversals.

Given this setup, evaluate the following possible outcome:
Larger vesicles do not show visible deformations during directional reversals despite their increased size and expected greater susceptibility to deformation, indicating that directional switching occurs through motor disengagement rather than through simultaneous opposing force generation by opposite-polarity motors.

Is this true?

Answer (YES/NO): NO